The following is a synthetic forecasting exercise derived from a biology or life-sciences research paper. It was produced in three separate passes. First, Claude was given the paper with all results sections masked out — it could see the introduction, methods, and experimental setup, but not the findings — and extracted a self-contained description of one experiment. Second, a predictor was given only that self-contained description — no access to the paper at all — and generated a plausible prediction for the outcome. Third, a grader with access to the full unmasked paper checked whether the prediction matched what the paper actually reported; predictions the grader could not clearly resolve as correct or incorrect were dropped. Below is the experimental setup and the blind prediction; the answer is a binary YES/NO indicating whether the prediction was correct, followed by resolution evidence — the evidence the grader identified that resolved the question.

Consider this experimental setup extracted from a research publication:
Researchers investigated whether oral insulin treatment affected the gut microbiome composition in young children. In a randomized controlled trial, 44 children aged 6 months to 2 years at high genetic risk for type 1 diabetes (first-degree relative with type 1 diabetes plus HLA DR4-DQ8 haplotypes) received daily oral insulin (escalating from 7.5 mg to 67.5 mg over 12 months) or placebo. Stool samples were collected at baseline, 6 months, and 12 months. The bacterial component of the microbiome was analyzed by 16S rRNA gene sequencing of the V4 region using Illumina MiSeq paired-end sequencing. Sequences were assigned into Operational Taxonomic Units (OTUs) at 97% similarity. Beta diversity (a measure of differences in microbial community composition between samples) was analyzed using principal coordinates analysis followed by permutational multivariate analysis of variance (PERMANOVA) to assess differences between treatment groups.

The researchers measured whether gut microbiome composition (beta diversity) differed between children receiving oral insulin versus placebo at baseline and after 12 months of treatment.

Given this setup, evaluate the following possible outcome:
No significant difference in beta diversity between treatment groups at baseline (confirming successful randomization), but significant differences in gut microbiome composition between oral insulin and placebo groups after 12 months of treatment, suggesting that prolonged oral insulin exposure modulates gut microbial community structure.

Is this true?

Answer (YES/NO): NO